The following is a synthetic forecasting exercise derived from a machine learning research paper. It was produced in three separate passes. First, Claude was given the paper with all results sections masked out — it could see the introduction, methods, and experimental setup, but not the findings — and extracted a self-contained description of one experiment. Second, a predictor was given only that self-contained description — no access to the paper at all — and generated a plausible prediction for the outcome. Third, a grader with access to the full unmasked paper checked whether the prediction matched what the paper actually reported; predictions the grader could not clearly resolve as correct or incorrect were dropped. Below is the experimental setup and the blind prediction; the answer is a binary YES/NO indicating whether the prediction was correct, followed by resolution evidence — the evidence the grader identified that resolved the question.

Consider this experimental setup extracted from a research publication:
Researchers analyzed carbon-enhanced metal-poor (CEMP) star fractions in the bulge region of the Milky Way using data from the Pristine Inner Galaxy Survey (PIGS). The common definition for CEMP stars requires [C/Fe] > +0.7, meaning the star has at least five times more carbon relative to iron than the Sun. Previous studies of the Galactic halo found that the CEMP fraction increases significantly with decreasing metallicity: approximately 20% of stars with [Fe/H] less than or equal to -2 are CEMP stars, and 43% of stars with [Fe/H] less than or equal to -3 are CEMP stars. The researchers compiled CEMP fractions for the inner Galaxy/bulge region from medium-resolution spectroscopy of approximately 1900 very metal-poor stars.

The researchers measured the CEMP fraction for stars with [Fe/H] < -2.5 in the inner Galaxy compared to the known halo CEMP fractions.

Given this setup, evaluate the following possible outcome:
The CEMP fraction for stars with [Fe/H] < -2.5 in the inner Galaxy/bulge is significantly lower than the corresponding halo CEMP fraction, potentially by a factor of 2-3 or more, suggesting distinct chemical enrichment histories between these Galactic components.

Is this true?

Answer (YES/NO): YES